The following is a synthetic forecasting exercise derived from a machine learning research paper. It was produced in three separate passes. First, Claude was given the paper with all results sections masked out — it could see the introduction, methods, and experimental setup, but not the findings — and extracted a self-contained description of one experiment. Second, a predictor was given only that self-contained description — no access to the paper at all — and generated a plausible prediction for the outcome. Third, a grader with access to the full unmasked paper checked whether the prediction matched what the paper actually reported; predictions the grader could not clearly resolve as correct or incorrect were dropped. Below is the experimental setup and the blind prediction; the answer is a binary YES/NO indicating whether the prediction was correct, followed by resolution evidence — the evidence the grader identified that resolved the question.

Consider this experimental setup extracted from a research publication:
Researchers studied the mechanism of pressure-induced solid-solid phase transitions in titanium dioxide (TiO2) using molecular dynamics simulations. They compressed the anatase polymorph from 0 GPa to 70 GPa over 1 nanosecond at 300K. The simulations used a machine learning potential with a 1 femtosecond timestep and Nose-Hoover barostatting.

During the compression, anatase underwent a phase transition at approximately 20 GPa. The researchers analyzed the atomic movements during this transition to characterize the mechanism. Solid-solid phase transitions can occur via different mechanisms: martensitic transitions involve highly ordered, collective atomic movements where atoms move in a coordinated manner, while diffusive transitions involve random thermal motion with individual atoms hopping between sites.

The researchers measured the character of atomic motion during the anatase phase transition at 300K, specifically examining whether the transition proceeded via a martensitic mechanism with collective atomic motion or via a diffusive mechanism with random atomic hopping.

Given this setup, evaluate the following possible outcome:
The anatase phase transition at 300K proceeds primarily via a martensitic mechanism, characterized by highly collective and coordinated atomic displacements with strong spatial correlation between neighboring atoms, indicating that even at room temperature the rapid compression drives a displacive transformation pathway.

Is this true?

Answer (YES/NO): YES